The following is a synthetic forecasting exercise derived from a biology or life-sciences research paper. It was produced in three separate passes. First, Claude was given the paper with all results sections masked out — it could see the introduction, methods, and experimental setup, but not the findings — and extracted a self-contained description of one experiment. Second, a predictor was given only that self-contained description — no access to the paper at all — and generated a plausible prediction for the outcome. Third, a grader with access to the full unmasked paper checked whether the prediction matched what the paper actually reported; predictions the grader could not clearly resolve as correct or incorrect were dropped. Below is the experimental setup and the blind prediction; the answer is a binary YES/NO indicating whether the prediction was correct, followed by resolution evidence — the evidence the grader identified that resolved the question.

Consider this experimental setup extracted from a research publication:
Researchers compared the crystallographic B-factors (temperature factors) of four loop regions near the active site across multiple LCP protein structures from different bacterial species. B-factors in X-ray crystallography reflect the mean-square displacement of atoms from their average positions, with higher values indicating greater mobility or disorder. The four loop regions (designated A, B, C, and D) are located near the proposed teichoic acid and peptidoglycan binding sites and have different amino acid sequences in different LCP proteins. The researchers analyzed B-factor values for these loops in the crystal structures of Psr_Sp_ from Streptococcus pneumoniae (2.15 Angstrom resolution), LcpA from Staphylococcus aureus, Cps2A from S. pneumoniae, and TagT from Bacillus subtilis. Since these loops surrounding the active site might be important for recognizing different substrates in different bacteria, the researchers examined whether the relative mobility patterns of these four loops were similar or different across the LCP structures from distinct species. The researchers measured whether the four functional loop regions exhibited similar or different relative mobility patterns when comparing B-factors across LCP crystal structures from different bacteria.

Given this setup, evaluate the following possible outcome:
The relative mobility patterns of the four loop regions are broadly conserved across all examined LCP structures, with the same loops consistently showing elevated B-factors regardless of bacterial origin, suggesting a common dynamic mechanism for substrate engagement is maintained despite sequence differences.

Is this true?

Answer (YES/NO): NO